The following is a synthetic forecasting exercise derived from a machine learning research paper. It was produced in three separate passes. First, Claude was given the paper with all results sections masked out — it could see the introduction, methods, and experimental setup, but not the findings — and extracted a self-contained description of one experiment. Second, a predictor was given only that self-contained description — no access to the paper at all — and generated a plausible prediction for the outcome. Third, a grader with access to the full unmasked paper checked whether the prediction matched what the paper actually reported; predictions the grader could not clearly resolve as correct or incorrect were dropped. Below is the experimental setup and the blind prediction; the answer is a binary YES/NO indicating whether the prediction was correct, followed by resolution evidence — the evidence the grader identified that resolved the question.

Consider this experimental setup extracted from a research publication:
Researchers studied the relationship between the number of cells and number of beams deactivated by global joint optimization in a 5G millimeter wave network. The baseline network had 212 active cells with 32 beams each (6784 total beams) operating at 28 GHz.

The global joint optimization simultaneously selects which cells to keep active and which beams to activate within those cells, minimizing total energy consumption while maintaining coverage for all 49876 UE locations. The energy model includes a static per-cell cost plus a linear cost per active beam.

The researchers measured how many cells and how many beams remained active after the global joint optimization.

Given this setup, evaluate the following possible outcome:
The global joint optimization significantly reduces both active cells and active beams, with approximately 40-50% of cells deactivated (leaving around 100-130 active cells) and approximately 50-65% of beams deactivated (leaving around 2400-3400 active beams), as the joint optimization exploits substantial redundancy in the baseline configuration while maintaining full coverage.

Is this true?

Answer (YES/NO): NO